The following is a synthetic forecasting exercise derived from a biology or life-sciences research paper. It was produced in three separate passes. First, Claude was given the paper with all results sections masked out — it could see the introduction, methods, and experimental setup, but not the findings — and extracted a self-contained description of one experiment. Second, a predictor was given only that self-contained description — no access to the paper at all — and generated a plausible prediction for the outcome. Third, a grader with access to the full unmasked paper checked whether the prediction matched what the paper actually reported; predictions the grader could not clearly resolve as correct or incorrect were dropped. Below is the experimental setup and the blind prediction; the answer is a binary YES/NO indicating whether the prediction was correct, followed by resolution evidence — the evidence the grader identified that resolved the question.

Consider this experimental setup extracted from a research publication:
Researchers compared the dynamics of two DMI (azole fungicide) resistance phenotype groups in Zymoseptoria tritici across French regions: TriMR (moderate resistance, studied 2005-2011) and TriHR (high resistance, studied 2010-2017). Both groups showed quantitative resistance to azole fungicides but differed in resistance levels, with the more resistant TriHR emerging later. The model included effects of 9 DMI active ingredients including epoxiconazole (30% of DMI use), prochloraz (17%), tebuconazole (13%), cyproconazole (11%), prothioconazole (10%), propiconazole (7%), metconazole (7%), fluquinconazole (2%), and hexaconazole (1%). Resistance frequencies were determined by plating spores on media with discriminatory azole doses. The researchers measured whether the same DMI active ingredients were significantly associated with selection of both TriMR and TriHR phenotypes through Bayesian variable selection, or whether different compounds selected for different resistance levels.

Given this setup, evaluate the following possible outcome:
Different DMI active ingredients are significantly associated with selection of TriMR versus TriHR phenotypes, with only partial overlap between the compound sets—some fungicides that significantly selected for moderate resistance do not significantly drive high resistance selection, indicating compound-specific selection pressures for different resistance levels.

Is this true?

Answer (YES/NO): NO